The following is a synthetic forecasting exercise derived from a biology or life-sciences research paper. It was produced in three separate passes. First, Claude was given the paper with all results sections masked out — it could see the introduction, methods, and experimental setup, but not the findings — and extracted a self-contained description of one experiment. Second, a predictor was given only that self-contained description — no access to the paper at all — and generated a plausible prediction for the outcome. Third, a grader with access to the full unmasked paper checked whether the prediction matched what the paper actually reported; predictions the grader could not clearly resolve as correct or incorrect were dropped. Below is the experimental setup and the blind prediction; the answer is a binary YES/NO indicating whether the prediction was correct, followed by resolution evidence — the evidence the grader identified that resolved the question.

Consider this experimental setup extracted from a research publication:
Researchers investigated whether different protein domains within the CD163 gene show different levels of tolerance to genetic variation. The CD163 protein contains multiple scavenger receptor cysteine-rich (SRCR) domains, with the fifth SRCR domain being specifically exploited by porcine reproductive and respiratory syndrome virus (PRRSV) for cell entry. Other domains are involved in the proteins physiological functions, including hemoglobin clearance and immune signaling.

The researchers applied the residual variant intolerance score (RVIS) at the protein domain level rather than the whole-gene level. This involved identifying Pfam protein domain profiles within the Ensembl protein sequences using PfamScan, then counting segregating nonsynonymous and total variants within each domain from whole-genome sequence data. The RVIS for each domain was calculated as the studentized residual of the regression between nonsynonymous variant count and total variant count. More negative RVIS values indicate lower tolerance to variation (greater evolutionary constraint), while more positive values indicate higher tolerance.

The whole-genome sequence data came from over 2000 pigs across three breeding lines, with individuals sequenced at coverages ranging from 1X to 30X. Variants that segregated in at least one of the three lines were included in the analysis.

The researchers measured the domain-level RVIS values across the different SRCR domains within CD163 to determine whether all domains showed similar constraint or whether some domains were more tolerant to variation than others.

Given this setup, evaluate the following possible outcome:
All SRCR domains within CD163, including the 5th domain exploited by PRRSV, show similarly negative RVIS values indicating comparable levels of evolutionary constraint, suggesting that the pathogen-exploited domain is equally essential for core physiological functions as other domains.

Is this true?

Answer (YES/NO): NO